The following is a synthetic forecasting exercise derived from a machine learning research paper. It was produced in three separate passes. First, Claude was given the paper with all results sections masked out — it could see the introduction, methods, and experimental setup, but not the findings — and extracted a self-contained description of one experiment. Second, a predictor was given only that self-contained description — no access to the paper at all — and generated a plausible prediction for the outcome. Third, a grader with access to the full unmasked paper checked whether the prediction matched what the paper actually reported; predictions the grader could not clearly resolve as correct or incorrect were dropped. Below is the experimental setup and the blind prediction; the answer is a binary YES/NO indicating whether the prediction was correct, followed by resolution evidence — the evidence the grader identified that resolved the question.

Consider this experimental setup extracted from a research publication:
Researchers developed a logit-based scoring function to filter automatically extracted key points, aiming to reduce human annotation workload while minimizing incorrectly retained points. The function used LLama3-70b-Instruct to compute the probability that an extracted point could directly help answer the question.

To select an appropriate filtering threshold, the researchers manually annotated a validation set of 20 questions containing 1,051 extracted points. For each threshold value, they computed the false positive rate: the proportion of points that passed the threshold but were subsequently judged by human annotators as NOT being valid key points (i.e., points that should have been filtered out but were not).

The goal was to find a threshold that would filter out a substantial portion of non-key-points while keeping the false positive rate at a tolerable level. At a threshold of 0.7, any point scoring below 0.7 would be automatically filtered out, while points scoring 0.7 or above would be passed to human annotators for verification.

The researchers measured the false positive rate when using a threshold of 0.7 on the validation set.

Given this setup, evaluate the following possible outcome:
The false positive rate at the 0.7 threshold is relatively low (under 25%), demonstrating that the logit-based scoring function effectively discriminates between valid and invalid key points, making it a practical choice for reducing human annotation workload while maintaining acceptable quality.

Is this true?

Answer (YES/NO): YES